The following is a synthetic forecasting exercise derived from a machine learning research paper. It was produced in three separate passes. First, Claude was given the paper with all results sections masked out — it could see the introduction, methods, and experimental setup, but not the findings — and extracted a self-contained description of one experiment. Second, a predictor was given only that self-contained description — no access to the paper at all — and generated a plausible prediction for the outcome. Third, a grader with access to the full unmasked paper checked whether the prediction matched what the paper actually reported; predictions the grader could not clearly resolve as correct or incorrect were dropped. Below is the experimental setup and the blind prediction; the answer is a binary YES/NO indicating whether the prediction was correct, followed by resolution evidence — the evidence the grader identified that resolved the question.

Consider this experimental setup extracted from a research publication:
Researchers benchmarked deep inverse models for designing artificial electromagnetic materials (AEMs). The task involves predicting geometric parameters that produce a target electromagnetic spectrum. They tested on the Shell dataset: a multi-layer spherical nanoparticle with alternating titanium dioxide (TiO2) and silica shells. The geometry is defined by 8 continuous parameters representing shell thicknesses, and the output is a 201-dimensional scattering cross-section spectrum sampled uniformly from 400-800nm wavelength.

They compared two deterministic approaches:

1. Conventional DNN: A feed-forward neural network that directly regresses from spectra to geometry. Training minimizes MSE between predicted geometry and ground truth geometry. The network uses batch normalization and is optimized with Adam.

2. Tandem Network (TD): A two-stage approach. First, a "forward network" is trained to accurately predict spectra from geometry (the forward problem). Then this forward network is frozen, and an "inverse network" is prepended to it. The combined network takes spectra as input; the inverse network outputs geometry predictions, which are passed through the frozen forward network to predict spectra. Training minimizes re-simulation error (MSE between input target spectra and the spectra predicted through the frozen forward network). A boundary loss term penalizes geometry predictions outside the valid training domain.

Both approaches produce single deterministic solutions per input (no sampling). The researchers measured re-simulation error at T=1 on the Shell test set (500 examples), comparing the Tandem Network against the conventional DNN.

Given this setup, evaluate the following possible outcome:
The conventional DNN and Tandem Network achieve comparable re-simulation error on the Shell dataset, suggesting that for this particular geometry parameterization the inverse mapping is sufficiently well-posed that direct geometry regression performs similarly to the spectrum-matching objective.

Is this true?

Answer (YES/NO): NO